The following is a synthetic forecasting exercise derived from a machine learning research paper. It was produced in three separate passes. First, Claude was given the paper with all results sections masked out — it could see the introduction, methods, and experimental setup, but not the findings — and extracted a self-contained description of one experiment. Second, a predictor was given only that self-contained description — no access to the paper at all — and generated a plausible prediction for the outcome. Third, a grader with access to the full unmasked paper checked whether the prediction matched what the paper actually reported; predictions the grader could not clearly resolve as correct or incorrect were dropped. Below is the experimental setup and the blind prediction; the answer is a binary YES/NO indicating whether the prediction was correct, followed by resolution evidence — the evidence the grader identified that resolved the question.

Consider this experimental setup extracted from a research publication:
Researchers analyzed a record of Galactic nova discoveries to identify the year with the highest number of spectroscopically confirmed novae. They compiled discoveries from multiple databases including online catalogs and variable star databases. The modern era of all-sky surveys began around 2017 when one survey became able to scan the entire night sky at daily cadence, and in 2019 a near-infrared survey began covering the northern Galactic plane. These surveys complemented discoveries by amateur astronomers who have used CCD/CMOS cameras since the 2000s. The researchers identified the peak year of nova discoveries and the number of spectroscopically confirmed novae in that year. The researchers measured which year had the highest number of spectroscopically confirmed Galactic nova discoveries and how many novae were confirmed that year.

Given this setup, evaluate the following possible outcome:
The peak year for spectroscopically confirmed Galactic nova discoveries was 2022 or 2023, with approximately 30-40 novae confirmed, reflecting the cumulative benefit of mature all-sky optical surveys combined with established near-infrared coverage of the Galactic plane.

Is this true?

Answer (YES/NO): NO